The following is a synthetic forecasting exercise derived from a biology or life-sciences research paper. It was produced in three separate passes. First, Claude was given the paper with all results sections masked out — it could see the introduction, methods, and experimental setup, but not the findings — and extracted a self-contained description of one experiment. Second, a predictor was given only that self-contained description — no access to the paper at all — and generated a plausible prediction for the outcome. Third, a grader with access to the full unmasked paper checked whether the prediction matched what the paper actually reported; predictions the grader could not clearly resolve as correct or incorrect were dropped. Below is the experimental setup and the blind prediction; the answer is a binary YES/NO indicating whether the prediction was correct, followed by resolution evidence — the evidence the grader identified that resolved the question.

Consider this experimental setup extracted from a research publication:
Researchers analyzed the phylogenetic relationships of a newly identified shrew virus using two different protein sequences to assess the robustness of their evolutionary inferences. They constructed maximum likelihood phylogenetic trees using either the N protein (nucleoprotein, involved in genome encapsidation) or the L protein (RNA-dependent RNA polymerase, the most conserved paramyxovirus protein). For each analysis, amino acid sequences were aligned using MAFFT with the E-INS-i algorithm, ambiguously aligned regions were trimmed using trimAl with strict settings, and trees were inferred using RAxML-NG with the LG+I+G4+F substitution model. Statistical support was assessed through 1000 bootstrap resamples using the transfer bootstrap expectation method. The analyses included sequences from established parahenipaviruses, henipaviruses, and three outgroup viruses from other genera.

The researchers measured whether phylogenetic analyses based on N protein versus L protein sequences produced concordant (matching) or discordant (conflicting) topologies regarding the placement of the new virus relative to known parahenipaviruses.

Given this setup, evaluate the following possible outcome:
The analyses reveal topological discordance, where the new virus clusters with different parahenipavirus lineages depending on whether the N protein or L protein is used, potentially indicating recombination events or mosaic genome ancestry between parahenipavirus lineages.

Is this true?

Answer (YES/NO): NO